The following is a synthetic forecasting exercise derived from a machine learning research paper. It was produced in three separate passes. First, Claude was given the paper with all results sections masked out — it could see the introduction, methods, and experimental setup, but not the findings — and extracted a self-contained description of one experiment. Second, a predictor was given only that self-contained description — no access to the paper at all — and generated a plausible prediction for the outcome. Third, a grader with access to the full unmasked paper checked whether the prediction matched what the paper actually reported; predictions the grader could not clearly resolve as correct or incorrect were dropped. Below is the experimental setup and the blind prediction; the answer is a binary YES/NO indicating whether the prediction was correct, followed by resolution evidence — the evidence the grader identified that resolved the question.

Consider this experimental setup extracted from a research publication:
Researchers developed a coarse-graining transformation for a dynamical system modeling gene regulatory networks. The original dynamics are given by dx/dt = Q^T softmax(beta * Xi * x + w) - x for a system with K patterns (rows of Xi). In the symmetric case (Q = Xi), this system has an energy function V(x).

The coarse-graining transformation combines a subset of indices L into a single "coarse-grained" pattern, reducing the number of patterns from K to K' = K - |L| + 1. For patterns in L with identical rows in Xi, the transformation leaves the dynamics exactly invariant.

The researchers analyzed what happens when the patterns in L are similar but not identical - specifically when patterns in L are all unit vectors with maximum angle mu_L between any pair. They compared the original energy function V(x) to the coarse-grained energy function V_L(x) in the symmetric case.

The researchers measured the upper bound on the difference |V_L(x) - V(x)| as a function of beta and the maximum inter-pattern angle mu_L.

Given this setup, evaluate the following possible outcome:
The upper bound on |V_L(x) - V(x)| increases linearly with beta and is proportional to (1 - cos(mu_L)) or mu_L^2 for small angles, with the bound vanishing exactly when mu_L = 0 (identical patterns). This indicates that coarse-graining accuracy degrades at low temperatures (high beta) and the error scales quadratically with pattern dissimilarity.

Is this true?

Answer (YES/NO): YES